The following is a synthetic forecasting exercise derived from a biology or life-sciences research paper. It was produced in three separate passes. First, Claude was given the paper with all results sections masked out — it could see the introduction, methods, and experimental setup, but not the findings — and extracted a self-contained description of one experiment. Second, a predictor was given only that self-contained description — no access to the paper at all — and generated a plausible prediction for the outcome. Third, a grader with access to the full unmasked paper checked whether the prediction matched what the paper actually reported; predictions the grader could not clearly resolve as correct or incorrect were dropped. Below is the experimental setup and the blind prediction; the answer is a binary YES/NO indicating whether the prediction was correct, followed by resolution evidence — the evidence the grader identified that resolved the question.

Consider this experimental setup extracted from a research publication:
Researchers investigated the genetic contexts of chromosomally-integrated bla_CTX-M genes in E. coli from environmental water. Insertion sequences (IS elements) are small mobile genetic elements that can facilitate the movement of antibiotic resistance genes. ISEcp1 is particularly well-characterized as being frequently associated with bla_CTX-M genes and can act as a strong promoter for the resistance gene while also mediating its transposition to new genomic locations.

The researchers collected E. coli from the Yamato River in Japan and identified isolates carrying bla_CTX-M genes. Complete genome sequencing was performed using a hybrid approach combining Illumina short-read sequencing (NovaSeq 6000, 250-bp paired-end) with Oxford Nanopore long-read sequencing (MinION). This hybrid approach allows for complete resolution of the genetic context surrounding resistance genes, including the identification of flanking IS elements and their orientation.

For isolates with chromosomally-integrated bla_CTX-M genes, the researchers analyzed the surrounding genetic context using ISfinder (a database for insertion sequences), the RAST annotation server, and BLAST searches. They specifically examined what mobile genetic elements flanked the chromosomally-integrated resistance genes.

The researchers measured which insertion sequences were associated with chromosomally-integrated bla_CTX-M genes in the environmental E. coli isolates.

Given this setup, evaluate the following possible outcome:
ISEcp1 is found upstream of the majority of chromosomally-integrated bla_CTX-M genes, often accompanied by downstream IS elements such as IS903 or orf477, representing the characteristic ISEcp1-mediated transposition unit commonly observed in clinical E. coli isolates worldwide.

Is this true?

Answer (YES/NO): NO